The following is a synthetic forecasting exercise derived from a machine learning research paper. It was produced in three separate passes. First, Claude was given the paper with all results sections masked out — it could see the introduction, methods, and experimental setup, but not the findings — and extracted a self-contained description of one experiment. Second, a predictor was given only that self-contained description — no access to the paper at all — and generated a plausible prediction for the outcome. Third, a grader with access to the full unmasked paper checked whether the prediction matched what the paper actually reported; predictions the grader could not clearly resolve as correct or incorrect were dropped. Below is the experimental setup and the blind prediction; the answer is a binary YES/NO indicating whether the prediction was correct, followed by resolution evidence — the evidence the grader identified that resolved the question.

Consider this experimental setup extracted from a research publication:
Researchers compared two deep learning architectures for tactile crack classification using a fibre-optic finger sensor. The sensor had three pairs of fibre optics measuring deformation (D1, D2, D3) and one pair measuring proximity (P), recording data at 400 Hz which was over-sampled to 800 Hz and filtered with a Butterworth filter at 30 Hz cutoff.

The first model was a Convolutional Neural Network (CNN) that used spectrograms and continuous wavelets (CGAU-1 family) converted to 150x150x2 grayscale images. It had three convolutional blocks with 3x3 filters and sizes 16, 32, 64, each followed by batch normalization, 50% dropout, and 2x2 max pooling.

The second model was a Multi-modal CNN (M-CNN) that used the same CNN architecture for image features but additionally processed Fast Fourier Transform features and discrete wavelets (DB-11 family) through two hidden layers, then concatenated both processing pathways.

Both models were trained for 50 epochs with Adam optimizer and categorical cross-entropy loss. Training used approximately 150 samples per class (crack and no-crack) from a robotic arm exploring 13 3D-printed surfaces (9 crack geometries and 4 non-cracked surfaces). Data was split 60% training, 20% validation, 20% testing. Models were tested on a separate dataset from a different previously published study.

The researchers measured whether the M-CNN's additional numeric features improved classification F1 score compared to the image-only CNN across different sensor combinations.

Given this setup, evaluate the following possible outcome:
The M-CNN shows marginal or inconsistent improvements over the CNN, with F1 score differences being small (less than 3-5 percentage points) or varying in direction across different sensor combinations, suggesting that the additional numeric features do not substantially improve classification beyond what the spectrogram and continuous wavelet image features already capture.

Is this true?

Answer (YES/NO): YES